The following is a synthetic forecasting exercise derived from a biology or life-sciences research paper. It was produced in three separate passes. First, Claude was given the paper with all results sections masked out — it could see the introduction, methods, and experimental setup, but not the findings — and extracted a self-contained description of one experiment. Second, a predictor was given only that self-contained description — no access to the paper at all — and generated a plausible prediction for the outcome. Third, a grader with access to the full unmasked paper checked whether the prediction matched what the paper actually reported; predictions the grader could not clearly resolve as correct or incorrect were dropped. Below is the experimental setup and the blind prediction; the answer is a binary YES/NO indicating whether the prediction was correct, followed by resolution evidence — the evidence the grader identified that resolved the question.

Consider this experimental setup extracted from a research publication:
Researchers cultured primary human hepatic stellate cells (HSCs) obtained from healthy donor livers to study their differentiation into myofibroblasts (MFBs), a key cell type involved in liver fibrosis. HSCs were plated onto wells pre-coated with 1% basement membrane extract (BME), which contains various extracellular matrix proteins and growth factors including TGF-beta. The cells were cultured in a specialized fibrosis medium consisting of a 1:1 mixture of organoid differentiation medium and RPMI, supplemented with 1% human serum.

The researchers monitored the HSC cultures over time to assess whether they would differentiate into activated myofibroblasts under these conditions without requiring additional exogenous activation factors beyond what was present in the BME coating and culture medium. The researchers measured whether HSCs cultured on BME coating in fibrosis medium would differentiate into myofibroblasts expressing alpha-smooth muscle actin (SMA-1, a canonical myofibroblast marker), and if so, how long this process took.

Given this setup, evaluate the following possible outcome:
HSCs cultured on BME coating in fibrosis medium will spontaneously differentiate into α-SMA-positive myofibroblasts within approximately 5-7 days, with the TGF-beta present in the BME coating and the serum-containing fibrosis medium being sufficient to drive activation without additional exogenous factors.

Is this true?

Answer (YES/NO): YES